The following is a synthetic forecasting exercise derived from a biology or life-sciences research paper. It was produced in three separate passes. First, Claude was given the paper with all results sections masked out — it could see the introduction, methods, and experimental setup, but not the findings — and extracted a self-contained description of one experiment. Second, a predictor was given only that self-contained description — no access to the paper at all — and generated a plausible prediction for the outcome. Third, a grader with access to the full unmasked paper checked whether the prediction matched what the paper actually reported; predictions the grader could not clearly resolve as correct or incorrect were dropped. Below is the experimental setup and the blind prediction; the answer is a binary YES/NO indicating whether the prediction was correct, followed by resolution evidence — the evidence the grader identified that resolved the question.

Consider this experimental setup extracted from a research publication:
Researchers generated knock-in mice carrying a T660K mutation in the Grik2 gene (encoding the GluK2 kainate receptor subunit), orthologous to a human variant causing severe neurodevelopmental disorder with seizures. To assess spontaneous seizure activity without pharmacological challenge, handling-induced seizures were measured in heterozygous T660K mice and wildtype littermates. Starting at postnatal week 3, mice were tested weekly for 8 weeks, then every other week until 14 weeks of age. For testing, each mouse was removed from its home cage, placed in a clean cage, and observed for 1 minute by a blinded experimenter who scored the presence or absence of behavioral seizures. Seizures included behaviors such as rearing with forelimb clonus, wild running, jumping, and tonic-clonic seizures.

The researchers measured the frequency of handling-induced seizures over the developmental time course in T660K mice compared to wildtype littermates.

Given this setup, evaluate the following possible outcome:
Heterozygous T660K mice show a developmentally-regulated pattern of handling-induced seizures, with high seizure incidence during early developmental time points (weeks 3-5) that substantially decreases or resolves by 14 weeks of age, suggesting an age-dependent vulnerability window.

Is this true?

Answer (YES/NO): NO